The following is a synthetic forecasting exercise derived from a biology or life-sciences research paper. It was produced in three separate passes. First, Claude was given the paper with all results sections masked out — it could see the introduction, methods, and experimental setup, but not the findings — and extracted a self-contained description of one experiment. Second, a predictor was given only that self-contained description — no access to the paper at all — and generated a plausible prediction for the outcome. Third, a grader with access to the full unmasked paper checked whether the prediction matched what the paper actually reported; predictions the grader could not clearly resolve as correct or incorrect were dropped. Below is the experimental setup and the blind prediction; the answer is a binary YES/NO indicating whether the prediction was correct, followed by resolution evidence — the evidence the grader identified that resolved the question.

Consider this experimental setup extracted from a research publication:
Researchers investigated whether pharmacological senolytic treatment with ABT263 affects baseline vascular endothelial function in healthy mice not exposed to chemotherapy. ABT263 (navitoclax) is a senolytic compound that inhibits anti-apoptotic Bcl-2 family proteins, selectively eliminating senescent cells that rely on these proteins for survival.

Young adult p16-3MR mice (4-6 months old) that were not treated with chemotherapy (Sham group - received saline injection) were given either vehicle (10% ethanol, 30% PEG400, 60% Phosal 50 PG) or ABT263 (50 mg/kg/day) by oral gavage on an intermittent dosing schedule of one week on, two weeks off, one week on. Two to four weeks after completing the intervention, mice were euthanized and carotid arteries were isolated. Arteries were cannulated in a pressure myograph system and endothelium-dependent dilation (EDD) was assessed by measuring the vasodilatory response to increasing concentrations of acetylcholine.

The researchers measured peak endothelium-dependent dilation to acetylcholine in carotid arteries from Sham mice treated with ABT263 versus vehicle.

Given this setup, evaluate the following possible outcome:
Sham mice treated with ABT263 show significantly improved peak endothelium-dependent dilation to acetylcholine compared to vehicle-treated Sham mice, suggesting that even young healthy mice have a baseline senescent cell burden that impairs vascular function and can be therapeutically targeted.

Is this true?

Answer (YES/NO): NO